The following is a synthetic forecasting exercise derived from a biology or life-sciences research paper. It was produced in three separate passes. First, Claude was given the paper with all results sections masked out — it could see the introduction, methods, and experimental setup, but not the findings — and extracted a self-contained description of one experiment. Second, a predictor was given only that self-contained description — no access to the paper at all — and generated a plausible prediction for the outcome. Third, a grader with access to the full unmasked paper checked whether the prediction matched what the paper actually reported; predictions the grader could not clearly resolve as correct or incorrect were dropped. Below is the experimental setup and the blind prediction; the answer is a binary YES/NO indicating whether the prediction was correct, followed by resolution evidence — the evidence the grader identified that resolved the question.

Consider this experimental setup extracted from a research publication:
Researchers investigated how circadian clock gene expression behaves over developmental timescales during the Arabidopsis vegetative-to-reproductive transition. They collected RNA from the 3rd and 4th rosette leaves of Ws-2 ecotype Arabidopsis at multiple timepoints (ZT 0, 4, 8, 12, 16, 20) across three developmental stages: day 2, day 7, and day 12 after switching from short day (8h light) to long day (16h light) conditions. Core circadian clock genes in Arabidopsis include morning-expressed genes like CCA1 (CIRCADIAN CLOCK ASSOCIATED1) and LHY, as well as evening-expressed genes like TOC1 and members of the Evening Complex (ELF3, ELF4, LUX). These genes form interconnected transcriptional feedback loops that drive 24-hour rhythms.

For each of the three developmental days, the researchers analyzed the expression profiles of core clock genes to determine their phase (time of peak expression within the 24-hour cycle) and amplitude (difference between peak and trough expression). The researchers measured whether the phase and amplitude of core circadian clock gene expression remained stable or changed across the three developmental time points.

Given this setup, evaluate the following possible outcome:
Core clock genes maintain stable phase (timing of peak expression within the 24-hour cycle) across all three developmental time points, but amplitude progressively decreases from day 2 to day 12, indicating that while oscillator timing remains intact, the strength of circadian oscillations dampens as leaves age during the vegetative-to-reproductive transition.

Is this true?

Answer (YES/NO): NO